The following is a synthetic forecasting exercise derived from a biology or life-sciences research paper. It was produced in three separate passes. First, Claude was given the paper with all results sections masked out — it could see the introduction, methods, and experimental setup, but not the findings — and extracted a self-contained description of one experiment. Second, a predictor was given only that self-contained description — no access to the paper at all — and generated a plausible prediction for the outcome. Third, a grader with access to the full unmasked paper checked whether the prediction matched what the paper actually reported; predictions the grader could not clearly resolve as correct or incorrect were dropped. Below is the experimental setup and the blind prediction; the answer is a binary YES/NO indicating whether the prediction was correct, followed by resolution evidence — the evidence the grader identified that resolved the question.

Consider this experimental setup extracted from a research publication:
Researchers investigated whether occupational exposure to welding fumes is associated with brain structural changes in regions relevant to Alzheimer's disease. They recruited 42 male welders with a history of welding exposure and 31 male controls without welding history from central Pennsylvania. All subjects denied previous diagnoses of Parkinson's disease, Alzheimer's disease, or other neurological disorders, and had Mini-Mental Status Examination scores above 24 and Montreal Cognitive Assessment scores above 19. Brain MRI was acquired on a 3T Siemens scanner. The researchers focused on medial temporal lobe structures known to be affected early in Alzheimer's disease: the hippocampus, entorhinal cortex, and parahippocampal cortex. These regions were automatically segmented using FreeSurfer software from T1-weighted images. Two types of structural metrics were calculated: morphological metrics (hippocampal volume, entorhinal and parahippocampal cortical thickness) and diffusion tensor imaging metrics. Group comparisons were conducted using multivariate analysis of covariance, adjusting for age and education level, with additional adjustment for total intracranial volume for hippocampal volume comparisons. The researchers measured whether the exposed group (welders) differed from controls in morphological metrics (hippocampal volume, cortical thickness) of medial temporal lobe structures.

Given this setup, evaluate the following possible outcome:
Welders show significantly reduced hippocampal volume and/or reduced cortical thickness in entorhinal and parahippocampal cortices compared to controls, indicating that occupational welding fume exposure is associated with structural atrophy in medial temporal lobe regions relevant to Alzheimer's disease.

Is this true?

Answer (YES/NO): NO